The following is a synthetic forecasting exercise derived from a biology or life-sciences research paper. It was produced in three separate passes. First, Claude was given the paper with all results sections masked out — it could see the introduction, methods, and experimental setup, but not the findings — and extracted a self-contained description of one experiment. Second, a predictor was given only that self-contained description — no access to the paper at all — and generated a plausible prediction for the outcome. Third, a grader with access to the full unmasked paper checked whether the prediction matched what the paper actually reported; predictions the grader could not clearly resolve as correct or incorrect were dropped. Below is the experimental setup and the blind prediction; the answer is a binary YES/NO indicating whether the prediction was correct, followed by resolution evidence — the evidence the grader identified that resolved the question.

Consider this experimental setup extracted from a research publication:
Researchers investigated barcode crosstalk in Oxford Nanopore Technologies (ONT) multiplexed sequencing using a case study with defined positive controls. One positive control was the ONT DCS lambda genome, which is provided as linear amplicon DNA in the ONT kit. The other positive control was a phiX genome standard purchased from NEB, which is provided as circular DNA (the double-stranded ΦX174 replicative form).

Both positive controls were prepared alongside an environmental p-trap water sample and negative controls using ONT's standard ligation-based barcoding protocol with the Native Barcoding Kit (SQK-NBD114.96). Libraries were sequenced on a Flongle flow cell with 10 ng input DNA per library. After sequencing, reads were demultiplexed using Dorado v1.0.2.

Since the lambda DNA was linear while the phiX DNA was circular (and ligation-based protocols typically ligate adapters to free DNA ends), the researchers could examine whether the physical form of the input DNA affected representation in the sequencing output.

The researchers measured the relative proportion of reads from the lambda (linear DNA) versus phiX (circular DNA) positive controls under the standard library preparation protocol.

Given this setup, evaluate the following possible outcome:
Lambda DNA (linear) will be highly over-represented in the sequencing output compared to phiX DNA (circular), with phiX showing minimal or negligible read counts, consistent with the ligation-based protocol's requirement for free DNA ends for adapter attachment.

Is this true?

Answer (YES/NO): YES